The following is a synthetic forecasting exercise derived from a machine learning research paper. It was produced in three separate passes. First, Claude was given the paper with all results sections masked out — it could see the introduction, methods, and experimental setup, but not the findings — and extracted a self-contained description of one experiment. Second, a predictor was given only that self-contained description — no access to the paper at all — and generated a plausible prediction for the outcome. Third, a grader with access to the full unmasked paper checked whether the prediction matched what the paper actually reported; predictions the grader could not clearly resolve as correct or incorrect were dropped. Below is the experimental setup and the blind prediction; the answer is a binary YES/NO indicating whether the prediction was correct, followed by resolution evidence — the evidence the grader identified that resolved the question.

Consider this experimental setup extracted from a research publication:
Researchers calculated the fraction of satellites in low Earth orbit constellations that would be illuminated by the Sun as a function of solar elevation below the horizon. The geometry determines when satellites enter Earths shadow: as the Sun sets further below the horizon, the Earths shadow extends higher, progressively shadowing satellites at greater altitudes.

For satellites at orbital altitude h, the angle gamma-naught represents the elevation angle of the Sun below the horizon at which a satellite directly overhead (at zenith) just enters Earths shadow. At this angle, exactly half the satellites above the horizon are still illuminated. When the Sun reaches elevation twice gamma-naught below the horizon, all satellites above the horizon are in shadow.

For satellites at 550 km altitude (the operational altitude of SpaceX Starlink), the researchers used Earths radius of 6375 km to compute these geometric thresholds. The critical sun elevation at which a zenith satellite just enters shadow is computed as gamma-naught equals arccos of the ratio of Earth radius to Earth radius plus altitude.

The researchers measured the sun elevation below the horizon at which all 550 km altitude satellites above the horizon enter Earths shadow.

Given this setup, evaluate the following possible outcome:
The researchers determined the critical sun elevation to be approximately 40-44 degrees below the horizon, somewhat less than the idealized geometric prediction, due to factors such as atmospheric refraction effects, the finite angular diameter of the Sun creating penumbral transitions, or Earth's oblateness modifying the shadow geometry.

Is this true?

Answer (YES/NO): NO